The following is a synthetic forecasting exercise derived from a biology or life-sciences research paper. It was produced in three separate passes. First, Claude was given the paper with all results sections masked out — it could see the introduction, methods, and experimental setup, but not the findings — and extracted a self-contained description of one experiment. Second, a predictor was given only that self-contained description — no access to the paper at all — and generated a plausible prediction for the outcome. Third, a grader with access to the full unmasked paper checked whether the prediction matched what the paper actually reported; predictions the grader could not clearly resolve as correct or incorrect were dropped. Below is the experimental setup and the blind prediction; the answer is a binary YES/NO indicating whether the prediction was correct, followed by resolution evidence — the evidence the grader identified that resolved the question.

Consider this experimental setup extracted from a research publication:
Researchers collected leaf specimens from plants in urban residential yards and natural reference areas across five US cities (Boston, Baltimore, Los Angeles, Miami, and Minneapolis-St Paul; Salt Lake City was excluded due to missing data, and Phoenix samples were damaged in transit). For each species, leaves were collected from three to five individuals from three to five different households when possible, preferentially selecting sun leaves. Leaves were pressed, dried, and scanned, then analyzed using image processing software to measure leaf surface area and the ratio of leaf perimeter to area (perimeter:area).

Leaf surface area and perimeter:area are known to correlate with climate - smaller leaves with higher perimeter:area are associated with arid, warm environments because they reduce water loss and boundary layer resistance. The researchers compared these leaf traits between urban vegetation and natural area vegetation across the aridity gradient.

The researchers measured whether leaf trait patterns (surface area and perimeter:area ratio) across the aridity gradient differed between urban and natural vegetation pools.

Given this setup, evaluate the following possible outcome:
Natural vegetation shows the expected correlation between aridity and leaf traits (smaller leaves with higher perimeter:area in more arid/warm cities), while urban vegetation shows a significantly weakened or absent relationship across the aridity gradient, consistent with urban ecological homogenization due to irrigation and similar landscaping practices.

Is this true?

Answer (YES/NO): NO